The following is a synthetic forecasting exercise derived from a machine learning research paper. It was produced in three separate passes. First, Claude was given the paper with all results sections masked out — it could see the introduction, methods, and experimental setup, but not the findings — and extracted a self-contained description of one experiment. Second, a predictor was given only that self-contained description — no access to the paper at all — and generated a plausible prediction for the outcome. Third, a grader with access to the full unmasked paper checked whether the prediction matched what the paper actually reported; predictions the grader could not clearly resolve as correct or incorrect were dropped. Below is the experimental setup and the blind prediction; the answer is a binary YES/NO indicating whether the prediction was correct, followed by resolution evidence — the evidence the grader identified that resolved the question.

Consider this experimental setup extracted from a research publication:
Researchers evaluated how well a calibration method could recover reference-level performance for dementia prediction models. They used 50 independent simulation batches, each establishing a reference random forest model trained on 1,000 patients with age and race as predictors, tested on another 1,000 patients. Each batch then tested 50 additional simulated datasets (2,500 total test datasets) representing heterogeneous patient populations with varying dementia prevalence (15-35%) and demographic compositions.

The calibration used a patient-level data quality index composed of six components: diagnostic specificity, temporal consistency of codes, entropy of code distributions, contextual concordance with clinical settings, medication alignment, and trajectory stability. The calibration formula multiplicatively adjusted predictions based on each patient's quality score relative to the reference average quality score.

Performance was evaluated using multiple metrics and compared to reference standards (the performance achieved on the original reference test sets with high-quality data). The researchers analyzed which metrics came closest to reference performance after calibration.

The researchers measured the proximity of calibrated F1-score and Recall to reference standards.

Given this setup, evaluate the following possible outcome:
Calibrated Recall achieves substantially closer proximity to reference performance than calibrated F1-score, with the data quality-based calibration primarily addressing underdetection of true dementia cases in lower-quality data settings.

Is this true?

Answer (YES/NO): NO